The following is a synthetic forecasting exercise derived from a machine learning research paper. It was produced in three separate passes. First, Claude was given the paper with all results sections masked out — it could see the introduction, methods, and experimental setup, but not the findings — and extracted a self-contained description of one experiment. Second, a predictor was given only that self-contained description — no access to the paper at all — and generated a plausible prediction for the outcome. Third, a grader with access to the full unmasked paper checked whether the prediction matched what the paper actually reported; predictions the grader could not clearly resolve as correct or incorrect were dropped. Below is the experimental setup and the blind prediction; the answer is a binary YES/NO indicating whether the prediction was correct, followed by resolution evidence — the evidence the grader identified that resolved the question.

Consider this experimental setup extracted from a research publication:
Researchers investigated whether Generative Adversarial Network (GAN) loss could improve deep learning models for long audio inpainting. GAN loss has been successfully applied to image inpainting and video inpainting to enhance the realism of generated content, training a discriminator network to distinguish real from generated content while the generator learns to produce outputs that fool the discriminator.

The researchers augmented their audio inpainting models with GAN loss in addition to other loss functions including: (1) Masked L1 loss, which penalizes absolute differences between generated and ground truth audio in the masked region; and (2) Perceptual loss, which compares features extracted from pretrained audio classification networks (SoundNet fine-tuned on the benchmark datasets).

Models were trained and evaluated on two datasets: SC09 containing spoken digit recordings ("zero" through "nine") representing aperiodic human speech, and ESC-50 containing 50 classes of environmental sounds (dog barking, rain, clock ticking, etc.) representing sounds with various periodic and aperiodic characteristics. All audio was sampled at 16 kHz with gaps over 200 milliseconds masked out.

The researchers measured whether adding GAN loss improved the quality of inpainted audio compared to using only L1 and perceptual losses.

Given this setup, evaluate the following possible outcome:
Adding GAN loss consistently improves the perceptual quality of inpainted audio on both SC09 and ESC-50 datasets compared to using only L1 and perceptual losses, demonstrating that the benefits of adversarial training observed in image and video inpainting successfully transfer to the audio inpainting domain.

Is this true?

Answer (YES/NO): NO